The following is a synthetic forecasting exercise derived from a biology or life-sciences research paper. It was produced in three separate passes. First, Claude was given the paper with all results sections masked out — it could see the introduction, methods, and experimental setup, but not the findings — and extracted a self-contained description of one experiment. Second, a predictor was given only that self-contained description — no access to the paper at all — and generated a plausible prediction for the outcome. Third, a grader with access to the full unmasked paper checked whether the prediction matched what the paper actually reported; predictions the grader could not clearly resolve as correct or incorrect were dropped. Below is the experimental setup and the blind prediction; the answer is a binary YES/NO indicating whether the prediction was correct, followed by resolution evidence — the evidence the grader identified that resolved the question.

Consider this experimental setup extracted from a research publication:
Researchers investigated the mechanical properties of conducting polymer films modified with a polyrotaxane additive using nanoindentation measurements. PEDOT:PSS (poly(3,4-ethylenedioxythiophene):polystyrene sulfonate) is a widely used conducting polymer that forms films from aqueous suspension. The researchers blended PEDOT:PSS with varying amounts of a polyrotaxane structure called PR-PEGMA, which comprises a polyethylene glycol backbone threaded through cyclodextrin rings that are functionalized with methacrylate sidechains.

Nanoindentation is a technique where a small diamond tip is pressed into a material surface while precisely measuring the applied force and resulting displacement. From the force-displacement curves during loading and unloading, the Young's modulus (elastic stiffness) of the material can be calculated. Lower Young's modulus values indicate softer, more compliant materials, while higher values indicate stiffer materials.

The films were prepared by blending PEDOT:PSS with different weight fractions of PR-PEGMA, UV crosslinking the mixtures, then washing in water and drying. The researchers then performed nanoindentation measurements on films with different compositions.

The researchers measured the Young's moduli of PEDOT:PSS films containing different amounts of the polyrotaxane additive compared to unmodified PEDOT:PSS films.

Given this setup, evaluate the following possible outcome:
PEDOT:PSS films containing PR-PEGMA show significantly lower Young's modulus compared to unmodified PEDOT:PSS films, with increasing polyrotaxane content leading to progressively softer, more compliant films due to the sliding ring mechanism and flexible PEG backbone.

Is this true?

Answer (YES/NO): YES